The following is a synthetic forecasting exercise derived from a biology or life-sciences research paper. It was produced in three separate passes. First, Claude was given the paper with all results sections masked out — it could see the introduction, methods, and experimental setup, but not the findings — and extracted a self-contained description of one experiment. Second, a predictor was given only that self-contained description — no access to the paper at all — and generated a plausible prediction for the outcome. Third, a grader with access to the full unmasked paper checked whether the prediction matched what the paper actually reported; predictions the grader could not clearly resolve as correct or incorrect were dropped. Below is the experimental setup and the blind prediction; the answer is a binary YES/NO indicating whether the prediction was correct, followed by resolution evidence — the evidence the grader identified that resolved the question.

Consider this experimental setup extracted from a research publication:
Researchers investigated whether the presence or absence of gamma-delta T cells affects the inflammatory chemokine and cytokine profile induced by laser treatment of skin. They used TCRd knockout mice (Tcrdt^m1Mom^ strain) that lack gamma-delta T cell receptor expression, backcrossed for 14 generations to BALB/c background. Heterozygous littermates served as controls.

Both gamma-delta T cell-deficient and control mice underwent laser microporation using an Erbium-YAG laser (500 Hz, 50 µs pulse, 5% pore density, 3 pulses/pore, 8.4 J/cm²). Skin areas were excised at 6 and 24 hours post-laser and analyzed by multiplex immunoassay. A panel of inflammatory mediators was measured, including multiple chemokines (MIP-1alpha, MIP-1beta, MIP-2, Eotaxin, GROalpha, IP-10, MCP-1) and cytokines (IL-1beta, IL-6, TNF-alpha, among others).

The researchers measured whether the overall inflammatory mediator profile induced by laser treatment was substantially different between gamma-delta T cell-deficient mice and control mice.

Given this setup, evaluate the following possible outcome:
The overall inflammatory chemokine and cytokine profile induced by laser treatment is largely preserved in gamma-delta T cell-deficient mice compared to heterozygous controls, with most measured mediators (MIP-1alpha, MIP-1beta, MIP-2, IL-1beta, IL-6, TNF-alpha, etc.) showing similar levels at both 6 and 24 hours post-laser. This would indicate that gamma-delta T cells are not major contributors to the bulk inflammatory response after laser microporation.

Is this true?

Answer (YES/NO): YES